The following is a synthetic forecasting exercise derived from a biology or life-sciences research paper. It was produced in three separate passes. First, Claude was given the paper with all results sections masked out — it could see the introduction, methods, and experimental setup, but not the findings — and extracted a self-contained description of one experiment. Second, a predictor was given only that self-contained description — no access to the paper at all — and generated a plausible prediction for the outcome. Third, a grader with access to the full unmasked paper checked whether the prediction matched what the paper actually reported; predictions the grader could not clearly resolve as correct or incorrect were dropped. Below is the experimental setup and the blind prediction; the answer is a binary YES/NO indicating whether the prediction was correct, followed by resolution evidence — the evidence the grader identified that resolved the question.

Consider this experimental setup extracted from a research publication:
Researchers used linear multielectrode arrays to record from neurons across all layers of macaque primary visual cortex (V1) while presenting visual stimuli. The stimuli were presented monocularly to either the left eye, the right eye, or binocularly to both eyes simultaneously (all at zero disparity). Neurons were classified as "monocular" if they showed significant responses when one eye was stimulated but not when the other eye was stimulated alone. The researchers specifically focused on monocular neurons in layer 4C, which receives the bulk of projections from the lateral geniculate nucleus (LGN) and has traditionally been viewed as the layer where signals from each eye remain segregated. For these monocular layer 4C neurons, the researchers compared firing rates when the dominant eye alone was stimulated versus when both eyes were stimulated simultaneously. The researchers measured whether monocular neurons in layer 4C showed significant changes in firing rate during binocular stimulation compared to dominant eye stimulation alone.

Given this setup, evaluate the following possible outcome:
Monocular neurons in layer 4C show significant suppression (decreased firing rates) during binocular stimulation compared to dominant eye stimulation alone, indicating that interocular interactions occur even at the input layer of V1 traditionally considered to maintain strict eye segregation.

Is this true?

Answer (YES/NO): NO